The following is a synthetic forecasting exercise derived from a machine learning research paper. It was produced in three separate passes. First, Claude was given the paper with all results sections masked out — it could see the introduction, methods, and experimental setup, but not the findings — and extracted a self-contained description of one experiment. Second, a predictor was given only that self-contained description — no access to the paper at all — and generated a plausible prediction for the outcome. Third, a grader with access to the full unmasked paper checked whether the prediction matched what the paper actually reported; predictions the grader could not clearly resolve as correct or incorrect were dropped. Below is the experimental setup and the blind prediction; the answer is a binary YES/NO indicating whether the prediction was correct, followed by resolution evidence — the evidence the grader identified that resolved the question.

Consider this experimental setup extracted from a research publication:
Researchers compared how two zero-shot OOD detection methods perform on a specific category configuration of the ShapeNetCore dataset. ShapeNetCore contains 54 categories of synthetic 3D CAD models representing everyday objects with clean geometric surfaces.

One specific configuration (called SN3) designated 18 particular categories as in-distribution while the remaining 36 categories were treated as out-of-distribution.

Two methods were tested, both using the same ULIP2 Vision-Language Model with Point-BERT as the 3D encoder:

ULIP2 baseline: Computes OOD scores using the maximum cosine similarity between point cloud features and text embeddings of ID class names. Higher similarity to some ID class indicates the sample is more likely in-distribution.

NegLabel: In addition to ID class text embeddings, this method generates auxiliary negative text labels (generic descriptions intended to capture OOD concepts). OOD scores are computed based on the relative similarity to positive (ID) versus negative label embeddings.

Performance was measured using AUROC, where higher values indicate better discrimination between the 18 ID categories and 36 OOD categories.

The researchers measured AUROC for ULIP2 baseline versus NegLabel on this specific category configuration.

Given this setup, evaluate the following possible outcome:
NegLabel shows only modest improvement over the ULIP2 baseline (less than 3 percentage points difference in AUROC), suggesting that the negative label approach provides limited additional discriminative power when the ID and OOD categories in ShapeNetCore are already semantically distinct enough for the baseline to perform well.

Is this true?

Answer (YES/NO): NO